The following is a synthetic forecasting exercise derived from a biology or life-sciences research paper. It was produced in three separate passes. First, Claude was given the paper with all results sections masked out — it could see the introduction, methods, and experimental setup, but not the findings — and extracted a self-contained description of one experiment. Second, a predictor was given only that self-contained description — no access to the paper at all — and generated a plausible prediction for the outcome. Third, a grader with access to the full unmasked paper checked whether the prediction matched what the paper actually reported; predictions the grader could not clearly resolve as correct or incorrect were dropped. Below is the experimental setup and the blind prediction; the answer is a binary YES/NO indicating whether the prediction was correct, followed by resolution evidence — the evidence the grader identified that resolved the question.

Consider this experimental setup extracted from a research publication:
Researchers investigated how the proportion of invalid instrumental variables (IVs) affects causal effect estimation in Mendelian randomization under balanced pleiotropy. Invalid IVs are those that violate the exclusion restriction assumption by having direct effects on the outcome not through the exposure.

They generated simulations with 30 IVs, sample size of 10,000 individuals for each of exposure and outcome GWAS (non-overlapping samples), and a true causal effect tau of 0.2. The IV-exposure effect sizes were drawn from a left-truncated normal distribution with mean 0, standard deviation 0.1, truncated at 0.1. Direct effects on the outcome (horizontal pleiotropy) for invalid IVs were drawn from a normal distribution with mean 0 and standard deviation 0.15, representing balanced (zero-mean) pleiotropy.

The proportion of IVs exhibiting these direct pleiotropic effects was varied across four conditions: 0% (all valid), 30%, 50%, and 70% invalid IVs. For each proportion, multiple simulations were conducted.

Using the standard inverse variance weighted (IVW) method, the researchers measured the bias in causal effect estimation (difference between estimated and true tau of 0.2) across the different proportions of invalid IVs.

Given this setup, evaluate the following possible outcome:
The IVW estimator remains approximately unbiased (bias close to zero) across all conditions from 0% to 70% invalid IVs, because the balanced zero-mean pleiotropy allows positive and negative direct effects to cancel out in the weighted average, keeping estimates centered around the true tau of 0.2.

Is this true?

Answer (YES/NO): YES